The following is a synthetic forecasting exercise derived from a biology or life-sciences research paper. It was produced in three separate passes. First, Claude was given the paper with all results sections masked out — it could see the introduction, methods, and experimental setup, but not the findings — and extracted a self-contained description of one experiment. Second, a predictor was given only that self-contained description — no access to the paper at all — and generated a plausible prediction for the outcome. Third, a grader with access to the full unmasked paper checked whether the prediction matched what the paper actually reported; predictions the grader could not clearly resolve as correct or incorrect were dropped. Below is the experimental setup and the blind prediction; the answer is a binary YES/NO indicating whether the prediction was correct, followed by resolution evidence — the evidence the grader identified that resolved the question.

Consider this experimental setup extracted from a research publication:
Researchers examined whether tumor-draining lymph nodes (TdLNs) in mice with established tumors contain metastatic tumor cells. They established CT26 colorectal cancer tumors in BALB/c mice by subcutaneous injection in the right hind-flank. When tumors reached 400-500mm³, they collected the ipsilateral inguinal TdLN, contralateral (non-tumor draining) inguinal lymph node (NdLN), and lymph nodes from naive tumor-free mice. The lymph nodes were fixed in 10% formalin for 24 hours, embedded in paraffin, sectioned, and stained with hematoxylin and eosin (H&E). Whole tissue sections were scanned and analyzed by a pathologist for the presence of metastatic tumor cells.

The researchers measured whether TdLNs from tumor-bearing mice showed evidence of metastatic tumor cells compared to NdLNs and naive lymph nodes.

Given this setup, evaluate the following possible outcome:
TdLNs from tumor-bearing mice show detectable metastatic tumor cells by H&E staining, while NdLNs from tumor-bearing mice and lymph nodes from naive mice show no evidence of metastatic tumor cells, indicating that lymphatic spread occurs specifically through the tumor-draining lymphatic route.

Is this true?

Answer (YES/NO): NO